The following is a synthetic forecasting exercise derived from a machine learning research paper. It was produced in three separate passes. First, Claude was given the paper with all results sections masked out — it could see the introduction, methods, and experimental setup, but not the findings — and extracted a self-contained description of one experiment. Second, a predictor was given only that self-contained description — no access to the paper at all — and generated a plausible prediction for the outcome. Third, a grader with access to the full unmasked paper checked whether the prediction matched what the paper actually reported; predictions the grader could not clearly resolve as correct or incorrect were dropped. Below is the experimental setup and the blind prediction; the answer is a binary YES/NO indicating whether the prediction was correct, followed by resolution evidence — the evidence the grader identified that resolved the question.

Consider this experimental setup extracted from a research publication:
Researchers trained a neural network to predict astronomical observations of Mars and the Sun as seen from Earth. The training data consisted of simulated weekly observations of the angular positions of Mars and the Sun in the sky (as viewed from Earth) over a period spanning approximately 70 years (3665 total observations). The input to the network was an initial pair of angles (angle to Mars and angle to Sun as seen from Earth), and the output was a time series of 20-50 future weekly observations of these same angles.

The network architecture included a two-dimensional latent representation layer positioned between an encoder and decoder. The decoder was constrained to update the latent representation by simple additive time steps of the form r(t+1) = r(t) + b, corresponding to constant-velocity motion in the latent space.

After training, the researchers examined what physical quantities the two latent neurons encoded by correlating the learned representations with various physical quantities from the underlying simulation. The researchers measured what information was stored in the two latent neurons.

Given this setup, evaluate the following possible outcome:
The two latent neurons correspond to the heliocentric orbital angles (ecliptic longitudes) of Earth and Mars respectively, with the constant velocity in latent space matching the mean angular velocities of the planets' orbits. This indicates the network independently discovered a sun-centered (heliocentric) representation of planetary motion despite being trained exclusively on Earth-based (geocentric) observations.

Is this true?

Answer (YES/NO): YES